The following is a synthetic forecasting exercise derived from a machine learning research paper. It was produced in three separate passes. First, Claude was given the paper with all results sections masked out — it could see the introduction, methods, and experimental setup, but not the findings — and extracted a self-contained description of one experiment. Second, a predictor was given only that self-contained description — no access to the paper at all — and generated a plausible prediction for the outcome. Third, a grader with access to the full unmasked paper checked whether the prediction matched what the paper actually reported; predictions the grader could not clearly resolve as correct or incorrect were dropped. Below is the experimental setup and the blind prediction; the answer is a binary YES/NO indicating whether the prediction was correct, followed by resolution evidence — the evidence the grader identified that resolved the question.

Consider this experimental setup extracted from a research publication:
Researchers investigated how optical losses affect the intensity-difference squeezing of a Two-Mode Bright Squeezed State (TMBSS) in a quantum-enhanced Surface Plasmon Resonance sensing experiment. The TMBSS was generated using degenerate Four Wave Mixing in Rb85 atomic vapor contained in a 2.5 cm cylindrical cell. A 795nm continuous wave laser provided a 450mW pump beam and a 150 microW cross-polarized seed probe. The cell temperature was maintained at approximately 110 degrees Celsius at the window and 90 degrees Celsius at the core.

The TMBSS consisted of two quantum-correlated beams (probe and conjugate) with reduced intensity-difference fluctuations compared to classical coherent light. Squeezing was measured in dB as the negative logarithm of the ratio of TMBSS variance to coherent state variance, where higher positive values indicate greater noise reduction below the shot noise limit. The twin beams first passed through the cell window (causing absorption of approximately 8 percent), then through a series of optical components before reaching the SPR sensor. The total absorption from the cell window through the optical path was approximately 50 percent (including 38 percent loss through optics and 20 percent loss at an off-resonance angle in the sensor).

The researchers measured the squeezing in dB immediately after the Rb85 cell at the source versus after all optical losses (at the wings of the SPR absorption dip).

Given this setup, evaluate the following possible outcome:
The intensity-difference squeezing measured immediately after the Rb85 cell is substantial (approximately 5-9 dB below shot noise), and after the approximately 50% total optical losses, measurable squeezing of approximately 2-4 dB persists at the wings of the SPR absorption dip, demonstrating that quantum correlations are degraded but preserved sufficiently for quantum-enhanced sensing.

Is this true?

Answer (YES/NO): NO